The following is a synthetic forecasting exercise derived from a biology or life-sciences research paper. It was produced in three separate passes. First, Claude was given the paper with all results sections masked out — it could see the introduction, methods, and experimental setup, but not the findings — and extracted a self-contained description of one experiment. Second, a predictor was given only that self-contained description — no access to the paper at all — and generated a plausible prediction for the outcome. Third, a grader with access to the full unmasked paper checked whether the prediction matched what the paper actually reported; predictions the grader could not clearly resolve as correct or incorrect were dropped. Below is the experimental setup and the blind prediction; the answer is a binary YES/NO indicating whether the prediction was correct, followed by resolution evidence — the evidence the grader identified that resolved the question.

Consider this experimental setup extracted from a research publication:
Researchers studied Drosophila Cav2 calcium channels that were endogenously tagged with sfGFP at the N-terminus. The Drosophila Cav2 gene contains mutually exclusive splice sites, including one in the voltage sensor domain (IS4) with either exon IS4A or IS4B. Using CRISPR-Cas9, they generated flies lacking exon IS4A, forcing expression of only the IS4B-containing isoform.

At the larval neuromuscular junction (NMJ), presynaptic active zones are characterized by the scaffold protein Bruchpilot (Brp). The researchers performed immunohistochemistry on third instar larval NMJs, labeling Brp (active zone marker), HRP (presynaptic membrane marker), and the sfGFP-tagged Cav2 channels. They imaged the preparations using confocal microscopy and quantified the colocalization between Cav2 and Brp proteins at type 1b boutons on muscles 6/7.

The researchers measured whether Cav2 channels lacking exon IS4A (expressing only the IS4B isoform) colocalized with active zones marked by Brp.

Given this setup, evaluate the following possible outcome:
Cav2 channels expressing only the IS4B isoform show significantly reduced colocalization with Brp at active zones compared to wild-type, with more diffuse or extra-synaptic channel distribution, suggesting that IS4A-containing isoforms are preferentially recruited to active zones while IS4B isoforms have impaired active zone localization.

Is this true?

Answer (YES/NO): NO